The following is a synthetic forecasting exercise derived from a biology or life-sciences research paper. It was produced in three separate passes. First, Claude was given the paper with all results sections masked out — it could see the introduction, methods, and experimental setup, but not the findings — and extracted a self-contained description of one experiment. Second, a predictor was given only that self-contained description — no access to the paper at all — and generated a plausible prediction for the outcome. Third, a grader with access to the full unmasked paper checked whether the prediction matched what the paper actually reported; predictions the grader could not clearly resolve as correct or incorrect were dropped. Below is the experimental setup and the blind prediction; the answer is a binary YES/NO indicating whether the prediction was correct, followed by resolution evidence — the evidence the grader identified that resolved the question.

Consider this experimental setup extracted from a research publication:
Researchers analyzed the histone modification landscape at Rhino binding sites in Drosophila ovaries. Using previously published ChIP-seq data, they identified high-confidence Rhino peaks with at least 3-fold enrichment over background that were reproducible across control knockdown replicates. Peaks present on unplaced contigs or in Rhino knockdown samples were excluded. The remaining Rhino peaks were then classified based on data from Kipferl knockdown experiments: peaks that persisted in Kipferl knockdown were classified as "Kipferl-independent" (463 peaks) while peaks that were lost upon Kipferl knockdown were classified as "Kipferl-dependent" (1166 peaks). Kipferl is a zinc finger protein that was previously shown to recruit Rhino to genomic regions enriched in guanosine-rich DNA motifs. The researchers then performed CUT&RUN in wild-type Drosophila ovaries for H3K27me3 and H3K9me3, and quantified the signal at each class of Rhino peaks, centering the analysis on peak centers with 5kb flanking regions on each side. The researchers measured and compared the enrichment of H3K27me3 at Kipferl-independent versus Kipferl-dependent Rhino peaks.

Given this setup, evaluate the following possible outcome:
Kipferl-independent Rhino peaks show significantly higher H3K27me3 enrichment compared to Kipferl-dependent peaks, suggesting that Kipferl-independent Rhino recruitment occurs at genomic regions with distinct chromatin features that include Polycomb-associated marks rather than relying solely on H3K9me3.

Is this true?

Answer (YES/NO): YES